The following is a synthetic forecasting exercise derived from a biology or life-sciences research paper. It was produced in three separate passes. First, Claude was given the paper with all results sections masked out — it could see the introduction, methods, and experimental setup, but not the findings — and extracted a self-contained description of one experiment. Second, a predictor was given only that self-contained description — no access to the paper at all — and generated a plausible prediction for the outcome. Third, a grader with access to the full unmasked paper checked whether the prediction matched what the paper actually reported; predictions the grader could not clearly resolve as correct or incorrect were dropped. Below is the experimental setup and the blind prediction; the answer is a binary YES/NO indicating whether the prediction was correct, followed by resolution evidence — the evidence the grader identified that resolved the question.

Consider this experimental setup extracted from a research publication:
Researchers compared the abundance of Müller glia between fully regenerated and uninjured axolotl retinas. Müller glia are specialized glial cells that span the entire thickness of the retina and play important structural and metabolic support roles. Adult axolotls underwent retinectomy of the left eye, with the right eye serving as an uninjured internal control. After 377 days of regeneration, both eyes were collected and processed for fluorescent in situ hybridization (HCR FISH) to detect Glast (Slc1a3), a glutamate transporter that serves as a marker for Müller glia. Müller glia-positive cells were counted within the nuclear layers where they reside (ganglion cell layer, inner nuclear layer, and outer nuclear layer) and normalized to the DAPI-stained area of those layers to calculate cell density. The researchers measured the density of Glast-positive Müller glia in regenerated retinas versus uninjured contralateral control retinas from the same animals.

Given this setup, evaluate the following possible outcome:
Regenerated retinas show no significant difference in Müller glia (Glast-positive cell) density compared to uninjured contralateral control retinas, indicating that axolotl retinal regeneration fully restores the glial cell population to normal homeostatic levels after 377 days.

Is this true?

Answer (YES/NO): NO